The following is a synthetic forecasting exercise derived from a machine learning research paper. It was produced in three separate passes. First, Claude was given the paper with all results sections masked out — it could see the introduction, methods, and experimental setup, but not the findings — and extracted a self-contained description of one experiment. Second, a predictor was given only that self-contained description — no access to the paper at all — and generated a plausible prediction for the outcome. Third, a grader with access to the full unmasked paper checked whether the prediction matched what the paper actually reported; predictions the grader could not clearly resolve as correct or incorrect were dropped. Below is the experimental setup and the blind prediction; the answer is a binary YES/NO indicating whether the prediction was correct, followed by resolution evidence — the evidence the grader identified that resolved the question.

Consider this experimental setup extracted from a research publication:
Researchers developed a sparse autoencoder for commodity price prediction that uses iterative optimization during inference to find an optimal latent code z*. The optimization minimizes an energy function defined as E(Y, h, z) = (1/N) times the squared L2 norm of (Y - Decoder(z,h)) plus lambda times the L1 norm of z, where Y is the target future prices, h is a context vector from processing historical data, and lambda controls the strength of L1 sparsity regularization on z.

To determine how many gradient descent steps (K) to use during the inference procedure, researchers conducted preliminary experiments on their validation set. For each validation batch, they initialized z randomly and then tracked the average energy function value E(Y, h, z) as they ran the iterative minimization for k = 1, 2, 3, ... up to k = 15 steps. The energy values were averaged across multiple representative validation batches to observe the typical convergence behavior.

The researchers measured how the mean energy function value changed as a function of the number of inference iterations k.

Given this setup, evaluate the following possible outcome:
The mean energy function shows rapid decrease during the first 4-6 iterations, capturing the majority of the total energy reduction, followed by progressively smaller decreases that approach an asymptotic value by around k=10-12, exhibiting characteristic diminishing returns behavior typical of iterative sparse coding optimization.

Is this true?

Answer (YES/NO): NO